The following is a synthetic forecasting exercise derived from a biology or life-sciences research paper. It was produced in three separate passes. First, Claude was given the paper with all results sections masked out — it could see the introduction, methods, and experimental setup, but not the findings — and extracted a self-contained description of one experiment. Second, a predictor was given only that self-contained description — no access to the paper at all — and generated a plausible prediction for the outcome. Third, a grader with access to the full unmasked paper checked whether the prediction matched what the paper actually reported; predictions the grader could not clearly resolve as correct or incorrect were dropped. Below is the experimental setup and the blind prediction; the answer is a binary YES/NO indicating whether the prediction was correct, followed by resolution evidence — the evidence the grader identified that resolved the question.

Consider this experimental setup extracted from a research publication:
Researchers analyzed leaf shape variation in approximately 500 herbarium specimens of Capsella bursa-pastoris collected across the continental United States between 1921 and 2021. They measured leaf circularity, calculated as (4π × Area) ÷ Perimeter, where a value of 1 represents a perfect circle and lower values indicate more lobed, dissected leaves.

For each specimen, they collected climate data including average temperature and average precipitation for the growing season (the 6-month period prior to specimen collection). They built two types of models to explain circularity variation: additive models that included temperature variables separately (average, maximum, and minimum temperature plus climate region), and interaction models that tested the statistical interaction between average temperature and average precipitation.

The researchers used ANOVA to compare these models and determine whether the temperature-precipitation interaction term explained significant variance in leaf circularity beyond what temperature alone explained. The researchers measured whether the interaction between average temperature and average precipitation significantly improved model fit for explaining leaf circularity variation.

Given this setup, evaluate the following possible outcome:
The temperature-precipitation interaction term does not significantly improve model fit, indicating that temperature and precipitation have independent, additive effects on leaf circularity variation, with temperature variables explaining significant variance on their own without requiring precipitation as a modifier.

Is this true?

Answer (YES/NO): YES